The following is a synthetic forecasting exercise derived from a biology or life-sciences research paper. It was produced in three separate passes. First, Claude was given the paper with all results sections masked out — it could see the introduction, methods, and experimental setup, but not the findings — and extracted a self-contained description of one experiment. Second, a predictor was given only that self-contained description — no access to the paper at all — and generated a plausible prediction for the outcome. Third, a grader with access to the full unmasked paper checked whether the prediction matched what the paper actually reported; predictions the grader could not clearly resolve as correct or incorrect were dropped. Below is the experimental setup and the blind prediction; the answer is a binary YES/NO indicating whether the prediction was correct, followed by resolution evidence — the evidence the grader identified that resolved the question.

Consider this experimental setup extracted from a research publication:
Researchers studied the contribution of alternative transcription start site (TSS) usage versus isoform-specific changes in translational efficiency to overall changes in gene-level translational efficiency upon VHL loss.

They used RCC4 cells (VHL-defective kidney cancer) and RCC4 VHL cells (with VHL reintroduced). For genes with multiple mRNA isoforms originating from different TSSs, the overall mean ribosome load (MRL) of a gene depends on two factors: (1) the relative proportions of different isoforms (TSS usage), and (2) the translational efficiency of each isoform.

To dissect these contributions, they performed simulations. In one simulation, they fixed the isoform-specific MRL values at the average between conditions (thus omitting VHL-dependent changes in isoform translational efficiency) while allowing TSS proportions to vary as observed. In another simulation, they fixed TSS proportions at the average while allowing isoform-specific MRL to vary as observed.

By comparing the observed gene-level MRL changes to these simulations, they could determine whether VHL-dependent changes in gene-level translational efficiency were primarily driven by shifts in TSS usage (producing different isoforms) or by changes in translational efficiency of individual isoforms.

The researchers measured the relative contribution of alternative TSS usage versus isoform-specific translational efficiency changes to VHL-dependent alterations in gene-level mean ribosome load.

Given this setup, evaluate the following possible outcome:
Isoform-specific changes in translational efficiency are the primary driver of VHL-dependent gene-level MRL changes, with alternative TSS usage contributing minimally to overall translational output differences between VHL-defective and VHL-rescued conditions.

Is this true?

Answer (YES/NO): NO